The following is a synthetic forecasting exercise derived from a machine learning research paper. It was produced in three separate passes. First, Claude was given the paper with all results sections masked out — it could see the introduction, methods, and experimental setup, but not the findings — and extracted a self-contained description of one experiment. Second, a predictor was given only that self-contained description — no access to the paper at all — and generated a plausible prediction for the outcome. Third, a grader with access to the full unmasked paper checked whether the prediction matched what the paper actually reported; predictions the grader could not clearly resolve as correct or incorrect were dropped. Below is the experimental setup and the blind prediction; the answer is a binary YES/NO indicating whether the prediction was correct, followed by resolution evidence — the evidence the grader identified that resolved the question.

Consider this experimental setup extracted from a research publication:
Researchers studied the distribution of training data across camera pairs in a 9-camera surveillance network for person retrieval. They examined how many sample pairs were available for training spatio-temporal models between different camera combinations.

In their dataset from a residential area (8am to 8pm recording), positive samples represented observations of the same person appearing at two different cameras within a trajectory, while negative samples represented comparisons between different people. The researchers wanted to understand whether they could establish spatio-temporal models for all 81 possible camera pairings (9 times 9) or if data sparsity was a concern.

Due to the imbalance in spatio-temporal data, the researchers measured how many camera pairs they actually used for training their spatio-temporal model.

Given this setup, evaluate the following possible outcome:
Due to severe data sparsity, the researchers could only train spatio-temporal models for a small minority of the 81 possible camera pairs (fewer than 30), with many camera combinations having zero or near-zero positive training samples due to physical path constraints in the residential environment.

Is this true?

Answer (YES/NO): YES